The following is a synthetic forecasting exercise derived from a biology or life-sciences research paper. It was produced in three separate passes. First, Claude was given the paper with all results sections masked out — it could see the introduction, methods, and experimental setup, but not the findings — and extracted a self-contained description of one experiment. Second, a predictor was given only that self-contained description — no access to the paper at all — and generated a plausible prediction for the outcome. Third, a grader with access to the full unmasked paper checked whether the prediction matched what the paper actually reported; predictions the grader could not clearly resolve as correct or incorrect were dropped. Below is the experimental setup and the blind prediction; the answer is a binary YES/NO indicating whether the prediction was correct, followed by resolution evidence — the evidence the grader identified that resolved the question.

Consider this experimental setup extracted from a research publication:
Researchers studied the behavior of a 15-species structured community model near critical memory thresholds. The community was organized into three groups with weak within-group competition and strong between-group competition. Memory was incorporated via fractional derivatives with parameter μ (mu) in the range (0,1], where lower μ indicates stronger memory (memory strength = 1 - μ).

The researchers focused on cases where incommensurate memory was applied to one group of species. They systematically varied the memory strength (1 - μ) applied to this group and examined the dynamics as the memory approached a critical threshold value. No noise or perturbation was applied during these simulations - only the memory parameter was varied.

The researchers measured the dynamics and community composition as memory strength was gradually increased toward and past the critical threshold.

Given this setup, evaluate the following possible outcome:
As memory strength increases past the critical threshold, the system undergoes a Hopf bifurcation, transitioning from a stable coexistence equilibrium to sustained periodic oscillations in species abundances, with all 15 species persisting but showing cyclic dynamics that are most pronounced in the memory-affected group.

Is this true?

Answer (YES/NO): NO